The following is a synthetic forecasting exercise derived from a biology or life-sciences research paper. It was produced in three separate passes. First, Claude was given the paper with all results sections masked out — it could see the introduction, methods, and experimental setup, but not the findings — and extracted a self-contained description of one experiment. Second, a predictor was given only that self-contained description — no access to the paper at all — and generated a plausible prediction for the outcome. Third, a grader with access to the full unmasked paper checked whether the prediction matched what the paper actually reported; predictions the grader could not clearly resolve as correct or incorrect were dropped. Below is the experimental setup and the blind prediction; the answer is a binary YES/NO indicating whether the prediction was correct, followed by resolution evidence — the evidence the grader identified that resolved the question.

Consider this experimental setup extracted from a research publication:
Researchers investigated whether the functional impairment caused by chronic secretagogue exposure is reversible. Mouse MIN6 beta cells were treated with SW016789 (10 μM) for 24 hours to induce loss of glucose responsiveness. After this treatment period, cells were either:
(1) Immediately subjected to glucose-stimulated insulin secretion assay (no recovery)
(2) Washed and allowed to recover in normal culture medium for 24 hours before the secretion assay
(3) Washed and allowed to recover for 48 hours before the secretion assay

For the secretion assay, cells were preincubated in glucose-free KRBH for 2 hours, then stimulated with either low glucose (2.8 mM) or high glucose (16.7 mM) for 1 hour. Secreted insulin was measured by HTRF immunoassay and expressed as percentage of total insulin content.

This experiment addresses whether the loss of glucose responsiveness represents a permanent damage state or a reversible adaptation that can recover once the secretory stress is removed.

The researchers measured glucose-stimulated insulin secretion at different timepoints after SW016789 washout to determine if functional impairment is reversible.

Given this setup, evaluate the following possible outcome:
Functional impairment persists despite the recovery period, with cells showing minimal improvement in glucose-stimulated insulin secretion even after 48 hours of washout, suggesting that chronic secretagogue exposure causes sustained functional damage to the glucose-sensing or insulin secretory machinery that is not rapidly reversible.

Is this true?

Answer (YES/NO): NO